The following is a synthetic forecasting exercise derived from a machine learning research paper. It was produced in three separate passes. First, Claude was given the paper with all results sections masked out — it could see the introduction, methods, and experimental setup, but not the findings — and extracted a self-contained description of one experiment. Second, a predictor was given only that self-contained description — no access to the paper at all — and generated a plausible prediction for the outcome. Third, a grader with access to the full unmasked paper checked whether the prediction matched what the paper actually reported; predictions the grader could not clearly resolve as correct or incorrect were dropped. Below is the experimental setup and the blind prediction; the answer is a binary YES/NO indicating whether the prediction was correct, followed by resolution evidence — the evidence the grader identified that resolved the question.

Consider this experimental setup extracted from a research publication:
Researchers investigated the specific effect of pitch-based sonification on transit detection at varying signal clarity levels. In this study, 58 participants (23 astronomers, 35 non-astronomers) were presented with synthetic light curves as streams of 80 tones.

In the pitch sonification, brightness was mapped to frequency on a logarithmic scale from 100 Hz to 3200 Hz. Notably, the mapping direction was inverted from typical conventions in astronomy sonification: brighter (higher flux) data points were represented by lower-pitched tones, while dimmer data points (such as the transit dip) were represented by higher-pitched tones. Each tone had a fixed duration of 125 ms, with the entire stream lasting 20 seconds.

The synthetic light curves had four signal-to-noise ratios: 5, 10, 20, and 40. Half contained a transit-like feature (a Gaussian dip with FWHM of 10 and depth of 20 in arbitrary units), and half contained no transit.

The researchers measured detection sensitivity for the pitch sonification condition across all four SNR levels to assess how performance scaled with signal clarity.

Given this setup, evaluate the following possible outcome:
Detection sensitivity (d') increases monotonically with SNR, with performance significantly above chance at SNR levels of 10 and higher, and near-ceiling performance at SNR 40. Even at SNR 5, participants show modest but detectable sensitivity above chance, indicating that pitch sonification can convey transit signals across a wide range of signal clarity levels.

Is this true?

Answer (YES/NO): NO